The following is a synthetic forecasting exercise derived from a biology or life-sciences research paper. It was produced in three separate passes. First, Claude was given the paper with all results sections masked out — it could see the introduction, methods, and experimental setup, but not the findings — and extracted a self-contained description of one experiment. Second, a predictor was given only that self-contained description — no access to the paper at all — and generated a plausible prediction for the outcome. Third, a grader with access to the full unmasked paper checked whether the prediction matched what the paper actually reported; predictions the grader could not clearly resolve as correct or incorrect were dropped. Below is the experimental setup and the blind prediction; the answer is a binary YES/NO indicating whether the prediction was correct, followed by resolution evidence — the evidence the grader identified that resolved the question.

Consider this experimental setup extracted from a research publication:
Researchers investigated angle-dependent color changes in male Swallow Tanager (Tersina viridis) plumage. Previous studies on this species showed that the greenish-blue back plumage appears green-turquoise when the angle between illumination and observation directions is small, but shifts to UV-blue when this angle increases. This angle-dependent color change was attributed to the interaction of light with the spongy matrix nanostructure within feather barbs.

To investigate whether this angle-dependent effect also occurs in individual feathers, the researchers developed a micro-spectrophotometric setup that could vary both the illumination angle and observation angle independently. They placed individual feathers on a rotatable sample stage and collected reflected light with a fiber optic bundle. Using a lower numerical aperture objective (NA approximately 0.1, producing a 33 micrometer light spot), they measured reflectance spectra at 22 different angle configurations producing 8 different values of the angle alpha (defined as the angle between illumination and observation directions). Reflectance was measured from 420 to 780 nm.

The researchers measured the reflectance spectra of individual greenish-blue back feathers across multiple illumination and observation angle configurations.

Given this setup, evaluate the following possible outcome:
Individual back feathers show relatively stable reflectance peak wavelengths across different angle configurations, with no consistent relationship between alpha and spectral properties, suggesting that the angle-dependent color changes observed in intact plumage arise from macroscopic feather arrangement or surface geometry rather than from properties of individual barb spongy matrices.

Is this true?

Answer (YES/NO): NO